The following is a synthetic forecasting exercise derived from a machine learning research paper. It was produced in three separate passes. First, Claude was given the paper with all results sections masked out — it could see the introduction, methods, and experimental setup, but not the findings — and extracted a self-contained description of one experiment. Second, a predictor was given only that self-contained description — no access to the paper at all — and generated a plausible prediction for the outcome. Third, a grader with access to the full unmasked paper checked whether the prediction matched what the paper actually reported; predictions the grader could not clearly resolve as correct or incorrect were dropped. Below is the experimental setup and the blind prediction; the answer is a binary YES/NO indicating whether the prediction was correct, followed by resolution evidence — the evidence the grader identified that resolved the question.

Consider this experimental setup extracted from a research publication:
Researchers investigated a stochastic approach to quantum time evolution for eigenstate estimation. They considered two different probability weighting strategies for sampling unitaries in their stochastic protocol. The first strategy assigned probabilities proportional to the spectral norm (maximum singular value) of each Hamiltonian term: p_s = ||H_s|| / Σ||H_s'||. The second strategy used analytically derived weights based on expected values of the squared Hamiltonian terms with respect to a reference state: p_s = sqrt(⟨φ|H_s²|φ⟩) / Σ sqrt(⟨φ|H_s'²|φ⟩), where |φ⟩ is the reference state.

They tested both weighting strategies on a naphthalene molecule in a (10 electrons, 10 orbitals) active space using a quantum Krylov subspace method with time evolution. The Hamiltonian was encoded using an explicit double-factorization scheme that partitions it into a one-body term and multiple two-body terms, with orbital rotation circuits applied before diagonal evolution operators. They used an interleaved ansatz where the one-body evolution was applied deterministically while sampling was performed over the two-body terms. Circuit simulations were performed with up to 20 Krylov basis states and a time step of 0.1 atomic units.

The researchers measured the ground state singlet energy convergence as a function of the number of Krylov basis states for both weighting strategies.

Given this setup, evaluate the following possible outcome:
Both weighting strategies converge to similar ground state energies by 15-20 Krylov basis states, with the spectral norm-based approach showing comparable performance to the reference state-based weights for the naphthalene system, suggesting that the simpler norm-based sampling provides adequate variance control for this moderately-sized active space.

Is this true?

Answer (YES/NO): NO